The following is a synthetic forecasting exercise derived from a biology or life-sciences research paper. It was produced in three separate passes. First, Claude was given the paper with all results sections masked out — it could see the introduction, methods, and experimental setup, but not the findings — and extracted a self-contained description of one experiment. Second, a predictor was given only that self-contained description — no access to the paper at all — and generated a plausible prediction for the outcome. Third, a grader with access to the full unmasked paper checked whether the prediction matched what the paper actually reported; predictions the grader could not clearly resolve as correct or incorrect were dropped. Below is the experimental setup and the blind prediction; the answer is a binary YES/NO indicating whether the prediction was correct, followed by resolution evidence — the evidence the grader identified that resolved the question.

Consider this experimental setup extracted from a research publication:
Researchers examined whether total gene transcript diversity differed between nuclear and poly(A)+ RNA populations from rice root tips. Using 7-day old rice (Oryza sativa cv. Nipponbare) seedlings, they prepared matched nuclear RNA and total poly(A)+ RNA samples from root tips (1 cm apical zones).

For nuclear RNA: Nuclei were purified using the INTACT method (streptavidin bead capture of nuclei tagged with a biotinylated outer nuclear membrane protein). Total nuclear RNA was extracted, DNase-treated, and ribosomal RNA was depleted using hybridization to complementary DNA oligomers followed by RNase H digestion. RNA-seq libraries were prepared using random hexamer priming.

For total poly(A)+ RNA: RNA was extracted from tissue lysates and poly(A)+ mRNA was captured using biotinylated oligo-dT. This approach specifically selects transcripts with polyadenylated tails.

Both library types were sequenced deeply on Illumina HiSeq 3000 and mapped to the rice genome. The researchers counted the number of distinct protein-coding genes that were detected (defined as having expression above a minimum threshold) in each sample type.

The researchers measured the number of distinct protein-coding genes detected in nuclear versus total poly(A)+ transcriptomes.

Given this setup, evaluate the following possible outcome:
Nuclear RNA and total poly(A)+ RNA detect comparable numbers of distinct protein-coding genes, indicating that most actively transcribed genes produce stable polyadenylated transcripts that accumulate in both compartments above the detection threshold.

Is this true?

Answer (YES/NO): NO